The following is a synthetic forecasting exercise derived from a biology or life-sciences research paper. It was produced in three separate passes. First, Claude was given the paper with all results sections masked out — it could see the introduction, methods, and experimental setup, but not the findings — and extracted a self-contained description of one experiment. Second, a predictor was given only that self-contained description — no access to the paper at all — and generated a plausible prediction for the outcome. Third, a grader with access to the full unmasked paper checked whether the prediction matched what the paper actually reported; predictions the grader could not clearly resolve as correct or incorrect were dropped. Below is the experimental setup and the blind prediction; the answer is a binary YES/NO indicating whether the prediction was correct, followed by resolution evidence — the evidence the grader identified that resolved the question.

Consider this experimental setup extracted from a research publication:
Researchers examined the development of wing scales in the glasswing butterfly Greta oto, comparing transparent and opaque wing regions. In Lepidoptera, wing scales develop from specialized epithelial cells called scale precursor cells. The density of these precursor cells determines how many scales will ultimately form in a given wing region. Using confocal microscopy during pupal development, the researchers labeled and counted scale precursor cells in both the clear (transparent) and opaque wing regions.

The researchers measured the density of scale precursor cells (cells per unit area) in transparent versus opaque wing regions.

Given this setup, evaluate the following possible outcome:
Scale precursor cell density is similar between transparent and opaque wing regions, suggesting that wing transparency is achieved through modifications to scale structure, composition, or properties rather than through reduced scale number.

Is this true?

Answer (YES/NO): NO